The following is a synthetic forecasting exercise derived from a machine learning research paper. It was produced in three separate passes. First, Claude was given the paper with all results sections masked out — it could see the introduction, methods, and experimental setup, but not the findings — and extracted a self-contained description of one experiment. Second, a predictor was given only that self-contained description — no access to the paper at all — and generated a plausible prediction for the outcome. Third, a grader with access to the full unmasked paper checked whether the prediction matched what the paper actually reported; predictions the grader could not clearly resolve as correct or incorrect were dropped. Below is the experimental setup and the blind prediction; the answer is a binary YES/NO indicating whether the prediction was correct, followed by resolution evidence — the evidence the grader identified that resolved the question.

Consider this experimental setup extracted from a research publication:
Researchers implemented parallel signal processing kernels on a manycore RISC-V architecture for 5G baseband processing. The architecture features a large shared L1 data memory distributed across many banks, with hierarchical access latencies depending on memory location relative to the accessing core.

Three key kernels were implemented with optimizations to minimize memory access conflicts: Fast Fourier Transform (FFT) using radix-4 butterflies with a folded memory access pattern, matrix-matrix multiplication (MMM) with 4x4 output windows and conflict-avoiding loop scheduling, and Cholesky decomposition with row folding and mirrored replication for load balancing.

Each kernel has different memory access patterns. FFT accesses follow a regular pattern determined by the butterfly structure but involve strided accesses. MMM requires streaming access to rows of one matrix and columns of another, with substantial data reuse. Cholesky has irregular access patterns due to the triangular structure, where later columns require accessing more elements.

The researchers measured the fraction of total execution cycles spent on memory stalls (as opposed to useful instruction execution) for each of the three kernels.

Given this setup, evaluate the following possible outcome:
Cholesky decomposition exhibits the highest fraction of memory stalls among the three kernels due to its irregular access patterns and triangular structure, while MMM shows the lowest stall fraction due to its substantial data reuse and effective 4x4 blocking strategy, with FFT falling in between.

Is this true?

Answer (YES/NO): YES